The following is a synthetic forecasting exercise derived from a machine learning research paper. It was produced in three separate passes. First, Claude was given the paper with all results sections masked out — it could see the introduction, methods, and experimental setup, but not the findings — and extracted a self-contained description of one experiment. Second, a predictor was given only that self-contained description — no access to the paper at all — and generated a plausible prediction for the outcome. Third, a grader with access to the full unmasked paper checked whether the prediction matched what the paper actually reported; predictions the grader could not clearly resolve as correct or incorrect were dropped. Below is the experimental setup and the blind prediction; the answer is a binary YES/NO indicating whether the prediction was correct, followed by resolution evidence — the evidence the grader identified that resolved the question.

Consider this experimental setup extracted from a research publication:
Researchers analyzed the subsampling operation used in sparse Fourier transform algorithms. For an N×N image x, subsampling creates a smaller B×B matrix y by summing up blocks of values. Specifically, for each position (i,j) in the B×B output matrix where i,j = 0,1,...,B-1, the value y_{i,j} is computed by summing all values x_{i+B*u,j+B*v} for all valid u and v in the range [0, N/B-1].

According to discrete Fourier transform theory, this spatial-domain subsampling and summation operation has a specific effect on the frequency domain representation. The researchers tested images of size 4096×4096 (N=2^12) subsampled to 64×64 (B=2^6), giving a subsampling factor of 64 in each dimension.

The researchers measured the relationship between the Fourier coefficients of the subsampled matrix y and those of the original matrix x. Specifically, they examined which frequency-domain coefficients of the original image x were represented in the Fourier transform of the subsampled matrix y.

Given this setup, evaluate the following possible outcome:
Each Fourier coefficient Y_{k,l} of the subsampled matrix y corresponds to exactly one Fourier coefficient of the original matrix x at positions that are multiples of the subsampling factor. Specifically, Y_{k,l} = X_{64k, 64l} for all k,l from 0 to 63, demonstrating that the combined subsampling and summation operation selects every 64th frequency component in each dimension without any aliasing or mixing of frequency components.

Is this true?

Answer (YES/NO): YES